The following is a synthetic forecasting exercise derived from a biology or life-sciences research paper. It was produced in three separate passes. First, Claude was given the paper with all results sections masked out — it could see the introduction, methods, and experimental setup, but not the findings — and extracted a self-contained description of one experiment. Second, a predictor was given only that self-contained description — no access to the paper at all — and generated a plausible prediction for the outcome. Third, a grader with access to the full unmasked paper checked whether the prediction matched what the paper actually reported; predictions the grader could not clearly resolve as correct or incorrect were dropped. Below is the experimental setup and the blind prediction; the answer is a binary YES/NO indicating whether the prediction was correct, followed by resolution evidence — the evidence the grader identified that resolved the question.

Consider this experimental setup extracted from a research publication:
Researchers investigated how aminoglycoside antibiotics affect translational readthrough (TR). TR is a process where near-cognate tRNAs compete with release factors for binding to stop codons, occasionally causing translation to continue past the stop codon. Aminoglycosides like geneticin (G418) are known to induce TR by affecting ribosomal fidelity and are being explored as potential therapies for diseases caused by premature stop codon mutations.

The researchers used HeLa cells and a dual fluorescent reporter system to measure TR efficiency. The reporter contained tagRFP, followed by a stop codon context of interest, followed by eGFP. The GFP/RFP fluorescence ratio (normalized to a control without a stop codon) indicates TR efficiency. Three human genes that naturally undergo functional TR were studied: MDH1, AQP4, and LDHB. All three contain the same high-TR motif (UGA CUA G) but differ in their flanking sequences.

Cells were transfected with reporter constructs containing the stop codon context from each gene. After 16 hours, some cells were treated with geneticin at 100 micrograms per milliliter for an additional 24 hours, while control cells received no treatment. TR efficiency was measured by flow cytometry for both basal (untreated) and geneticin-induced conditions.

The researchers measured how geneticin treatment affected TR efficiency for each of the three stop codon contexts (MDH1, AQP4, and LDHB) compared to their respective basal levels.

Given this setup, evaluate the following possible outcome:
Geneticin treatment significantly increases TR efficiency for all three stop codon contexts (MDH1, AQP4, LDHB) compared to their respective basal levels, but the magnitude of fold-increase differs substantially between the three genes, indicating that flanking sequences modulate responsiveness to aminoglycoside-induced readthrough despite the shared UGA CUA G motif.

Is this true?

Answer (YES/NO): NO